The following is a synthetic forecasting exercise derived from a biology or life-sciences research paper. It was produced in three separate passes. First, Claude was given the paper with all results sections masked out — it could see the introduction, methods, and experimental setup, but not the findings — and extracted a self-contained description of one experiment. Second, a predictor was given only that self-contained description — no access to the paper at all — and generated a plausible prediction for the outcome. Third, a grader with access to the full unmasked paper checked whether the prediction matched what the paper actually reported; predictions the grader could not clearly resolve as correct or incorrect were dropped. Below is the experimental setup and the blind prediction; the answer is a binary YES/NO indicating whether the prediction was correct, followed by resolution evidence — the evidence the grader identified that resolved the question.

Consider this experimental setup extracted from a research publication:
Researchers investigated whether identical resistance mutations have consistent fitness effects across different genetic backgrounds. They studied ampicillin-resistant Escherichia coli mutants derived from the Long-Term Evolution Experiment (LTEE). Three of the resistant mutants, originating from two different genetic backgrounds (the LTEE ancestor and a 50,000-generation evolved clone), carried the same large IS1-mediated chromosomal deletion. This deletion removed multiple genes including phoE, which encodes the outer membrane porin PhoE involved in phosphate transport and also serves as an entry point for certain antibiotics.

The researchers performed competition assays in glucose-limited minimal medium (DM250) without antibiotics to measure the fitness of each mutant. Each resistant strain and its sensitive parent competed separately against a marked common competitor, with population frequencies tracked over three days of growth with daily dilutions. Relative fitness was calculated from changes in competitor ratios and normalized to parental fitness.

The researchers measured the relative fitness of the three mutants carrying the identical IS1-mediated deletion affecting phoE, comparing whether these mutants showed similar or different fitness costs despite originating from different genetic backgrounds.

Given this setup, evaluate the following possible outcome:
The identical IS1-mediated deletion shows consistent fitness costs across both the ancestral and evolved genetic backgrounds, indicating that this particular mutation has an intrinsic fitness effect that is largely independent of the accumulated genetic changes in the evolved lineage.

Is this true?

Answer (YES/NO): YES